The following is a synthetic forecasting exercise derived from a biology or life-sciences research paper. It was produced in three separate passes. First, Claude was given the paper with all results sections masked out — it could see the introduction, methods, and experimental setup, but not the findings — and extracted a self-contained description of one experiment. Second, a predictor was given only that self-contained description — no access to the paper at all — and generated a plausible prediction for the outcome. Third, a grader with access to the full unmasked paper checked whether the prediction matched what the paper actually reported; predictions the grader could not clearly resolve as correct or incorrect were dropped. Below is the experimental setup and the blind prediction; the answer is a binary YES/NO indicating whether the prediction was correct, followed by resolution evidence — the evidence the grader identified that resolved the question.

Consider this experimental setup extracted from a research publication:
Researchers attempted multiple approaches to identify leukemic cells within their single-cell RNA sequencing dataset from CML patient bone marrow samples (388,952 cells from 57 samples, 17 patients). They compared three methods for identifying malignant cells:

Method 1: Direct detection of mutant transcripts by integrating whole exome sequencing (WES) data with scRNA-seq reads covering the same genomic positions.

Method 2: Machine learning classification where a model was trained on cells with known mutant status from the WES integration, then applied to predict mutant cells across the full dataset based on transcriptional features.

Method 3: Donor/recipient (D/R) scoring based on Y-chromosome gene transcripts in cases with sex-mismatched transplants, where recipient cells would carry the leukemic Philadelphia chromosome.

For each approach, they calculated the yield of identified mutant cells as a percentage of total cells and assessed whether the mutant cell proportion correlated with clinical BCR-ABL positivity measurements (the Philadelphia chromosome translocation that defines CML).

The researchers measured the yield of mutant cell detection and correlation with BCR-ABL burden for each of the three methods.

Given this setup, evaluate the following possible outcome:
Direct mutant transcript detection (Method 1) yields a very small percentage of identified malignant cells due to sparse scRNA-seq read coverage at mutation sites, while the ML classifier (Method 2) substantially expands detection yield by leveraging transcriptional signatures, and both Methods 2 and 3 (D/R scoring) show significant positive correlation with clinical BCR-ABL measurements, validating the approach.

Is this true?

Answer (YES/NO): NO